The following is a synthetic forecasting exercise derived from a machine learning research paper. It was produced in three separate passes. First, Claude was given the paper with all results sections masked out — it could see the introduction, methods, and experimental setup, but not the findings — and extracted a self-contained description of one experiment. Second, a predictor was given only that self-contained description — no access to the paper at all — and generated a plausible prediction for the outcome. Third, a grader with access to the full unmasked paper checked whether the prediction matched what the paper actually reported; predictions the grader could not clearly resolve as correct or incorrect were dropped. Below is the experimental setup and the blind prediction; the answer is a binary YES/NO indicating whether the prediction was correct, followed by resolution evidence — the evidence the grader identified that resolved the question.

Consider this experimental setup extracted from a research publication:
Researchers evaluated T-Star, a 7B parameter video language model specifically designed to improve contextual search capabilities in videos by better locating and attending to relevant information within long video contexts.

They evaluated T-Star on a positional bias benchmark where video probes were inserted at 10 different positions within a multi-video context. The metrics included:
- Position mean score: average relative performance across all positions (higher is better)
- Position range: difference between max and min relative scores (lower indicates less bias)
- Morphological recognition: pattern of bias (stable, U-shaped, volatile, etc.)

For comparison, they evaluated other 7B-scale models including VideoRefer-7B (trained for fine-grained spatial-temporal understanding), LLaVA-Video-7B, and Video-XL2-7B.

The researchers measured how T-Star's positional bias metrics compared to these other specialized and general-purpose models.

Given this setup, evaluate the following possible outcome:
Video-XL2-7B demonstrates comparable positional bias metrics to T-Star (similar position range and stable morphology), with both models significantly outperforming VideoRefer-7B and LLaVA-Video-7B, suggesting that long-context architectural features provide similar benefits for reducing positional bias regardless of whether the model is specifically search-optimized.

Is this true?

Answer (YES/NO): NO